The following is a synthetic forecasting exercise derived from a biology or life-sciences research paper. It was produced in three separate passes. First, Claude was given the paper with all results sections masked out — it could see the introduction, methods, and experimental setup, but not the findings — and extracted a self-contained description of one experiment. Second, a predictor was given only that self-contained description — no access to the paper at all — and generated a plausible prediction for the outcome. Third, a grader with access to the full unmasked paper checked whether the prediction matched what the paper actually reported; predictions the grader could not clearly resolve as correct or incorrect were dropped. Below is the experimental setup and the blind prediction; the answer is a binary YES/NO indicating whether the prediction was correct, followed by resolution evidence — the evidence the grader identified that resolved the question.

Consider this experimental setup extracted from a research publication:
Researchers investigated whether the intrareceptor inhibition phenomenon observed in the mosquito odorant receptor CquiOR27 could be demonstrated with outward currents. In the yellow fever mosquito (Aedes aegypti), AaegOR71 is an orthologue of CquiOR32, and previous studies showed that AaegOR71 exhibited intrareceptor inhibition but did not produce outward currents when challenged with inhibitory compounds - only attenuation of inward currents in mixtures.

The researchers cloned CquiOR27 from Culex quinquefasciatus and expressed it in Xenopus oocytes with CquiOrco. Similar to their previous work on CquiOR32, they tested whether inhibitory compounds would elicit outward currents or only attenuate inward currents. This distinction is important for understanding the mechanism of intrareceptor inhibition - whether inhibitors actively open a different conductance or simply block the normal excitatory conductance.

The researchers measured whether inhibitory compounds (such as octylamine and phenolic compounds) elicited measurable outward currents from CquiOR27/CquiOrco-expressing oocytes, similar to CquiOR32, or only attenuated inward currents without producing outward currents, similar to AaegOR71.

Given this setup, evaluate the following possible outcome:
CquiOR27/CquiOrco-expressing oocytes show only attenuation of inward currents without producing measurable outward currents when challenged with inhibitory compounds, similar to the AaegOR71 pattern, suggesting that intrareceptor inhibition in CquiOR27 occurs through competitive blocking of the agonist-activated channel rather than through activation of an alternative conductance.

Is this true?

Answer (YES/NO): NO